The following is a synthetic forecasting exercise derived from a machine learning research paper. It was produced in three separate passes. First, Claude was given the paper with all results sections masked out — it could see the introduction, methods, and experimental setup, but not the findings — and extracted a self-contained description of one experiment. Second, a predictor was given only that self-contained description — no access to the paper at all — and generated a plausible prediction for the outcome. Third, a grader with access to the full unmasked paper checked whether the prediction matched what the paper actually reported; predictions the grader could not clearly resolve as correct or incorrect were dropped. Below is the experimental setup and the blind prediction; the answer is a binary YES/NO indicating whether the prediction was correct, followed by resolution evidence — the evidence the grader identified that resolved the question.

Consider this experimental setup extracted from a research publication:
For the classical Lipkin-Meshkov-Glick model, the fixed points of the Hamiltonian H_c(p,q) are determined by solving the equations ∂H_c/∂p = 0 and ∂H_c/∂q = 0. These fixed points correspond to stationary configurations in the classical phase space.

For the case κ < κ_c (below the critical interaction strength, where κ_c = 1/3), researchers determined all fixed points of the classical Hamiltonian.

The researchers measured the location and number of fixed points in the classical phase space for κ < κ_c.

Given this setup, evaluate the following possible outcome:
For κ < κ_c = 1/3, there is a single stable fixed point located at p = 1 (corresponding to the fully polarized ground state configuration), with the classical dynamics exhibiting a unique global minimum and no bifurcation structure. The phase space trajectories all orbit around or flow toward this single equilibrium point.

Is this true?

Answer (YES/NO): NO